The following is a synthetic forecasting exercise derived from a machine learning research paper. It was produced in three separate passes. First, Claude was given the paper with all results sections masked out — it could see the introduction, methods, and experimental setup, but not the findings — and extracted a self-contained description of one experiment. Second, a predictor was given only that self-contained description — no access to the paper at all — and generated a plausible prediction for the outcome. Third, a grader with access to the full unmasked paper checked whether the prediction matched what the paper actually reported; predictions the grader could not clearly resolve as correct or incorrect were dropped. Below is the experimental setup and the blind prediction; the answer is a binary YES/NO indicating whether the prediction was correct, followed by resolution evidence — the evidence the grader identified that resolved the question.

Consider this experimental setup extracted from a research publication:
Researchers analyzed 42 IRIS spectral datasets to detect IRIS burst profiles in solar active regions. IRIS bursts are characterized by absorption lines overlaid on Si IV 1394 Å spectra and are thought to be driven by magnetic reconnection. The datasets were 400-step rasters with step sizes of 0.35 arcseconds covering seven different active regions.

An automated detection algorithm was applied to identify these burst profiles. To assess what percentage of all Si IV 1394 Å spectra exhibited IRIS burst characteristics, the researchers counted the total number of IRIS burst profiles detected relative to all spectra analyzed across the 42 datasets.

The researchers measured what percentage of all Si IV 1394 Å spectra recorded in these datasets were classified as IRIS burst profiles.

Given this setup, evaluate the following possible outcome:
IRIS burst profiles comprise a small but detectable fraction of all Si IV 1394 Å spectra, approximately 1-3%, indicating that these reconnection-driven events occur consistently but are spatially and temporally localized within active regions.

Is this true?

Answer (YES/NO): NO